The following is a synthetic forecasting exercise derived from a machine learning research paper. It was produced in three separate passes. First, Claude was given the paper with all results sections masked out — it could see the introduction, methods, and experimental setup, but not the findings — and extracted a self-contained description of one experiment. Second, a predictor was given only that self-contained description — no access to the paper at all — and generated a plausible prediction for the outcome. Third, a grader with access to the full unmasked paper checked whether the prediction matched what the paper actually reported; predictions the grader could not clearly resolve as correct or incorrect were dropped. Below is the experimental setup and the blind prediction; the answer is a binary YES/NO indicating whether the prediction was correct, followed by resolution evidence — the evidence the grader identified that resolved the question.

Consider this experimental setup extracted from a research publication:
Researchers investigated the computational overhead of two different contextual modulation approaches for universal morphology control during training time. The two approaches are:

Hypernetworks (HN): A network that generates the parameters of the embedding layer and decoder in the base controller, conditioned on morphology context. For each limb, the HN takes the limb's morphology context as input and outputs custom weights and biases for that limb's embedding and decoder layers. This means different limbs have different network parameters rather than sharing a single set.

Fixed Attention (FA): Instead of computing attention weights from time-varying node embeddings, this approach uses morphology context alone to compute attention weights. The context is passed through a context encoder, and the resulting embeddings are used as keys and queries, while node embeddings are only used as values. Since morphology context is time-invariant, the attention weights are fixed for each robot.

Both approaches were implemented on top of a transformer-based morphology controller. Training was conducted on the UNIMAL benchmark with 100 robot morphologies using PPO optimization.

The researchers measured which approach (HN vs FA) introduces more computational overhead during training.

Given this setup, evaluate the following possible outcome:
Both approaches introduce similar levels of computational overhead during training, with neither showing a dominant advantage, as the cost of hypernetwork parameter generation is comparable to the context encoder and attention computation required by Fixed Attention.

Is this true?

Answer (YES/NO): NO